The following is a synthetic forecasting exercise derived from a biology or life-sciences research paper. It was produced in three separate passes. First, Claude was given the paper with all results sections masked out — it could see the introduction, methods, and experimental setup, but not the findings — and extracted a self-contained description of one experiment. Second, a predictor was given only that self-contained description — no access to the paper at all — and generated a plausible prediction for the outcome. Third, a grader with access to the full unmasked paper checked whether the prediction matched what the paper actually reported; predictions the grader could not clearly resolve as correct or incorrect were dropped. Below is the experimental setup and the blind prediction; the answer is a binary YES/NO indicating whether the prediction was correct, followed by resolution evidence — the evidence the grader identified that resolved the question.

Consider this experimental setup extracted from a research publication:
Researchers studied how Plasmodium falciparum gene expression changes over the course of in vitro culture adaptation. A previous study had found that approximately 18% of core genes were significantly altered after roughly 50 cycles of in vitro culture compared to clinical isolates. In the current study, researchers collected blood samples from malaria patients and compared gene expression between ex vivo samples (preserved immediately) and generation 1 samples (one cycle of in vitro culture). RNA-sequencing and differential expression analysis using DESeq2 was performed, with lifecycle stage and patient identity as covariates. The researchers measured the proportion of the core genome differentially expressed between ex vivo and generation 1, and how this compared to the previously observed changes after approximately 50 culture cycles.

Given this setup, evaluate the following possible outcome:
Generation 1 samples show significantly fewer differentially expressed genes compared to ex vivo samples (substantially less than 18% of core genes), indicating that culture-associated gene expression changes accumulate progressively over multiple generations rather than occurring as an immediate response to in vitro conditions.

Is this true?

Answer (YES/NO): NO